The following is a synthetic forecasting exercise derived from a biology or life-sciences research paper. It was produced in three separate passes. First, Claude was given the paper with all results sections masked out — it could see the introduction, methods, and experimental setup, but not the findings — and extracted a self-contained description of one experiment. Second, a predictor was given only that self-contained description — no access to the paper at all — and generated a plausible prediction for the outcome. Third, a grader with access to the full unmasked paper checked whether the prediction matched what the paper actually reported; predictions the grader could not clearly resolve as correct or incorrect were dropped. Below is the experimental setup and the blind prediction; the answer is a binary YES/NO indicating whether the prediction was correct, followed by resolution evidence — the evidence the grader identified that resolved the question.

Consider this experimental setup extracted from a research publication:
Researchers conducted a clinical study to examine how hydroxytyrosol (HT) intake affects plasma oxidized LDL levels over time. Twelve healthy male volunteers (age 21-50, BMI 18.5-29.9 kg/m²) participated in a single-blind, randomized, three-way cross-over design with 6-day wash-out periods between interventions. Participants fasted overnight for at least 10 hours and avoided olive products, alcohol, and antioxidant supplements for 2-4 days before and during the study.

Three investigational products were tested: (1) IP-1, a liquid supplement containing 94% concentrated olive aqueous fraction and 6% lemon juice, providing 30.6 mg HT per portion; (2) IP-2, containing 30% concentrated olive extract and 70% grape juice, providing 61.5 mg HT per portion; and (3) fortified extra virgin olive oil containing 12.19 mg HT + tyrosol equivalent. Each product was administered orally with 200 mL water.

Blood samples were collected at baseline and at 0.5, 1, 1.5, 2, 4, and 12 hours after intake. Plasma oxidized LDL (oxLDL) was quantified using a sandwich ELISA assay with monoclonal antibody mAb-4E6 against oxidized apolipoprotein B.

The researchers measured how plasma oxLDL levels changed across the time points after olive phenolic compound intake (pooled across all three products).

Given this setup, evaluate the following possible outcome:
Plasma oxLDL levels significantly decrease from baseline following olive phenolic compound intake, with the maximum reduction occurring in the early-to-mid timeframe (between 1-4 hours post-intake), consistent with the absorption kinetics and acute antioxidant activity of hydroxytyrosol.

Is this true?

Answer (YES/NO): YES